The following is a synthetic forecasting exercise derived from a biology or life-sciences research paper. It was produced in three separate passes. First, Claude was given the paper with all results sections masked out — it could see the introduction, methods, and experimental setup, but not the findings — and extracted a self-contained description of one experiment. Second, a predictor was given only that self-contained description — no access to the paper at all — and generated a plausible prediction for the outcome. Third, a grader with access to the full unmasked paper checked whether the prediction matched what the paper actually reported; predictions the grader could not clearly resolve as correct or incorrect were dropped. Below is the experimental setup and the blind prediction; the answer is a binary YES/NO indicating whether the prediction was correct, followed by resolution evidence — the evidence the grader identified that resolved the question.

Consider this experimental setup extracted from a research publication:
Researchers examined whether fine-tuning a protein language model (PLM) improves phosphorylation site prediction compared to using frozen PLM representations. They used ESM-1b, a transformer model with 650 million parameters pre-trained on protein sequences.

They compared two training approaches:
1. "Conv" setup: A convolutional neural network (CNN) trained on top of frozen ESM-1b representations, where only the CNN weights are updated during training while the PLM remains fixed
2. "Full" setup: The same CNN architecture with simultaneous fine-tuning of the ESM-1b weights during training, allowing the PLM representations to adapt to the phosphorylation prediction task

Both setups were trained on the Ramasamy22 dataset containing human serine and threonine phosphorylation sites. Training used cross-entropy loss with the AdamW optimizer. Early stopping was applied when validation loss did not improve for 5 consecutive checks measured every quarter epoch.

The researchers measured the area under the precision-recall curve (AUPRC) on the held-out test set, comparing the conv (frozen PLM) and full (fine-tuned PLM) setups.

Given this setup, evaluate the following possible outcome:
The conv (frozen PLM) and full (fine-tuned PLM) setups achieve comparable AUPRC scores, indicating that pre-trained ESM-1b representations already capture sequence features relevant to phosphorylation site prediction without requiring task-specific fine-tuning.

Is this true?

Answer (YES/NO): NO